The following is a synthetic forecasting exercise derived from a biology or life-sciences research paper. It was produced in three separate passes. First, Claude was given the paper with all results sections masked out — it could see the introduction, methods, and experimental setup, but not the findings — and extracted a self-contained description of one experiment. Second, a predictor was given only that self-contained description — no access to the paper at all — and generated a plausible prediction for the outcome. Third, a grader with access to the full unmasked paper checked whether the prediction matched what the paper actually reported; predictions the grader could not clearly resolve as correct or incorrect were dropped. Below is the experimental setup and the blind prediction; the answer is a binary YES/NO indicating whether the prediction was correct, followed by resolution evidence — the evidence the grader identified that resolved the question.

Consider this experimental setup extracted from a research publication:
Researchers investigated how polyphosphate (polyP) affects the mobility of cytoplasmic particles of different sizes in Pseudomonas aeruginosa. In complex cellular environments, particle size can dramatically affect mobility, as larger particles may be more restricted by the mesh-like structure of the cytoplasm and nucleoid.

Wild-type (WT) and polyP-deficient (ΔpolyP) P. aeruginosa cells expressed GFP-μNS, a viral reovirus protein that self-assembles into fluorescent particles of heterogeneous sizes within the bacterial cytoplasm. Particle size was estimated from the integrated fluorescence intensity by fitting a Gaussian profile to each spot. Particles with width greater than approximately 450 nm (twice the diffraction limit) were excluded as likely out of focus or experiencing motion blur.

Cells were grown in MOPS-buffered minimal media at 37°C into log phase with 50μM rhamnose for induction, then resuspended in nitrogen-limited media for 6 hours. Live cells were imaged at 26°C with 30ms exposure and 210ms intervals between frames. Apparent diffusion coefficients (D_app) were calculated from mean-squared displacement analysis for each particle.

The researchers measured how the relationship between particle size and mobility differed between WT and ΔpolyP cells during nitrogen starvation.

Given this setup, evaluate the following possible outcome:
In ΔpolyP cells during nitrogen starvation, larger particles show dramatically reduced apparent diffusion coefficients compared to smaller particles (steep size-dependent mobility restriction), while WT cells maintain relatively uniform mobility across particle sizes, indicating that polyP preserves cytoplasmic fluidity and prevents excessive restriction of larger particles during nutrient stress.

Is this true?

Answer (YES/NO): NO